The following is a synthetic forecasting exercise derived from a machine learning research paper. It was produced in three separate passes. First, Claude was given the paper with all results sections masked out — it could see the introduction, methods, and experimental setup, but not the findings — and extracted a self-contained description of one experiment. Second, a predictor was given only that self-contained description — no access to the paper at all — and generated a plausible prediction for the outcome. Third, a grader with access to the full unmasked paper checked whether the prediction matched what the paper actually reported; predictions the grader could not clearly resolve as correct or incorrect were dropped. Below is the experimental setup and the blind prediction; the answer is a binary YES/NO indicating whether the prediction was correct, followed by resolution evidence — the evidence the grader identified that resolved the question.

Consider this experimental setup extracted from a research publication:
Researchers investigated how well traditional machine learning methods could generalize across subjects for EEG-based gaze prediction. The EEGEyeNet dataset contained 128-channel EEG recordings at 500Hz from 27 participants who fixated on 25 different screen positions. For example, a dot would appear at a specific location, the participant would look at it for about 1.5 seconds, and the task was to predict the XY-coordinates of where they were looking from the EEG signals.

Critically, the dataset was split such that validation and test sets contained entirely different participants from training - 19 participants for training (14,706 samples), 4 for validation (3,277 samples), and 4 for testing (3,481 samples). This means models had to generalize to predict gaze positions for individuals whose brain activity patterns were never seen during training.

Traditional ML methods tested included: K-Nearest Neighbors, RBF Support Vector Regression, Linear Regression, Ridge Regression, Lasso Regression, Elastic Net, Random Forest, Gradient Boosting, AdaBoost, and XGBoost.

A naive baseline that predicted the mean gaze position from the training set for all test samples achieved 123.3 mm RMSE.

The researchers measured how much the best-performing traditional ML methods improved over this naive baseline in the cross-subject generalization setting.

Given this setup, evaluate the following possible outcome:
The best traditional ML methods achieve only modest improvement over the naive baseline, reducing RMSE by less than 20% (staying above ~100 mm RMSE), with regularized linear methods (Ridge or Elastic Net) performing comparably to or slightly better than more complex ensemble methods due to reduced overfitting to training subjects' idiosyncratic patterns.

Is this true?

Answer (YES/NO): NO